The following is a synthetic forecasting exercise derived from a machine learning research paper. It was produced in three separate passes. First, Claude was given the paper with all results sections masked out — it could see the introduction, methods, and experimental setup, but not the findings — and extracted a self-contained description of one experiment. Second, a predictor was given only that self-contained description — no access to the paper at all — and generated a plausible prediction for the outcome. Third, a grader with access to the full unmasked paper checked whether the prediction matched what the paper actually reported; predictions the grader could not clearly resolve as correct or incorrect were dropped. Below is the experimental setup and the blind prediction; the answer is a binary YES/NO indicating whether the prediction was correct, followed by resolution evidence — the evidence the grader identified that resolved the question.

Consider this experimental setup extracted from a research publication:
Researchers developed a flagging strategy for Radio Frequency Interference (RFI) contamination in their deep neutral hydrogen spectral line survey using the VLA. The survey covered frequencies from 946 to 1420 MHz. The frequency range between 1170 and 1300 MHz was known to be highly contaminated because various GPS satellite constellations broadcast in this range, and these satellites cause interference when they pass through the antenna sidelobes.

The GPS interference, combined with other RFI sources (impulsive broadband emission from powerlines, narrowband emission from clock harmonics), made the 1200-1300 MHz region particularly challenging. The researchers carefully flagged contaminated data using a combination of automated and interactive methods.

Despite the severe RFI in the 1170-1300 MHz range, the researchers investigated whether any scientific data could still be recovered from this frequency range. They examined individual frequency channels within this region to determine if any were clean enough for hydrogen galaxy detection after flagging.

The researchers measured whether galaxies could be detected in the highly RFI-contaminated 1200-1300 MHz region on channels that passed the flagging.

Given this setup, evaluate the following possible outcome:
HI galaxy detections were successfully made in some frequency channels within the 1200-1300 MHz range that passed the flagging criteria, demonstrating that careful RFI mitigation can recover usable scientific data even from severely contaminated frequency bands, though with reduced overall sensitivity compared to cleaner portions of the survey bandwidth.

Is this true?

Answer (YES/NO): YES